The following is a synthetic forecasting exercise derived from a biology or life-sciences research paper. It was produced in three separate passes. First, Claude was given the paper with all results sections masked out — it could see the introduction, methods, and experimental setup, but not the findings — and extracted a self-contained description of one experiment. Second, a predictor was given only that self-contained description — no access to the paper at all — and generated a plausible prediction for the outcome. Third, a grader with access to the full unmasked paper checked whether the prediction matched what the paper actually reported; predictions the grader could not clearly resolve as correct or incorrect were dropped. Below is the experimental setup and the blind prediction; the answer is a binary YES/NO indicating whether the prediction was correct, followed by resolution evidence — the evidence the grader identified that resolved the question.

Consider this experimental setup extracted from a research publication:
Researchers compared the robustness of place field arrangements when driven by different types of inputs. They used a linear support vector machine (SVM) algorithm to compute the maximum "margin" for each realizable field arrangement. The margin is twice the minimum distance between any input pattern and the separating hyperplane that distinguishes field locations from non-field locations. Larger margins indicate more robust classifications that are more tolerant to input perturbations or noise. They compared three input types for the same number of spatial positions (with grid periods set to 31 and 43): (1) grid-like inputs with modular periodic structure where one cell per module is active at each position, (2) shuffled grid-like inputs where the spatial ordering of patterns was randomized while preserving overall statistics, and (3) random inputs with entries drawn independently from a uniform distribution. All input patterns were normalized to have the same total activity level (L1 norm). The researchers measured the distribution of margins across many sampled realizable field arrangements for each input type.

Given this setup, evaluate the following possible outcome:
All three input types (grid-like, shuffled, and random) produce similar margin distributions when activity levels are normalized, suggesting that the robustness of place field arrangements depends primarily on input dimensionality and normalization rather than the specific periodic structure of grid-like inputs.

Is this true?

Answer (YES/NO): NO